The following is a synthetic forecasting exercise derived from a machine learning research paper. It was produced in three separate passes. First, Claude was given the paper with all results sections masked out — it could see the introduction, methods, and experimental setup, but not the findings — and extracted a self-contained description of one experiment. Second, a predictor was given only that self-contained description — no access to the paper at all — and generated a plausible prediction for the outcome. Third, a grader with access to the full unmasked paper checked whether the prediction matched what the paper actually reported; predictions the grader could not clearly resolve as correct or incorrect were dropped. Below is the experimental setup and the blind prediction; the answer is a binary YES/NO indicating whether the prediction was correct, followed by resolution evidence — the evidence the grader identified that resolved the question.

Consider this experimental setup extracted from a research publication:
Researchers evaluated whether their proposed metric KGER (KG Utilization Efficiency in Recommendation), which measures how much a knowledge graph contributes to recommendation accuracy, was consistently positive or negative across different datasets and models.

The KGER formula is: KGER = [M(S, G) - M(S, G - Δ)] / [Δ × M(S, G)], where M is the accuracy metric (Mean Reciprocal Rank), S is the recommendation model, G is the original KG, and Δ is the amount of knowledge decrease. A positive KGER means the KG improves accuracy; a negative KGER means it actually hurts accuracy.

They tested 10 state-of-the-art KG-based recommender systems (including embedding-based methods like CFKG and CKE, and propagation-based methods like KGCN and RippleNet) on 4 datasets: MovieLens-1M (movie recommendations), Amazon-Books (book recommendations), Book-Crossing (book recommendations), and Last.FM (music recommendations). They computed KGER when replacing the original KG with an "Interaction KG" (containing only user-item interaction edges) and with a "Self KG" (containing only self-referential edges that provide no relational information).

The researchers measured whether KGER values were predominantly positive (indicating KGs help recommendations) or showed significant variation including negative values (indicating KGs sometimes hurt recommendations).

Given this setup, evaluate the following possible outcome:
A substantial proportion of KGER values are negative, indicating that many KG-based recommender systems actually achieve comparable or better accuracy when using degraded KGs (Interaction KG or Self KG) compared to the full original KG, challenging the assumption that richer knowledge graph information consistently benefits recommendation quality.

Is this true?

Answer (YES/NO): YES